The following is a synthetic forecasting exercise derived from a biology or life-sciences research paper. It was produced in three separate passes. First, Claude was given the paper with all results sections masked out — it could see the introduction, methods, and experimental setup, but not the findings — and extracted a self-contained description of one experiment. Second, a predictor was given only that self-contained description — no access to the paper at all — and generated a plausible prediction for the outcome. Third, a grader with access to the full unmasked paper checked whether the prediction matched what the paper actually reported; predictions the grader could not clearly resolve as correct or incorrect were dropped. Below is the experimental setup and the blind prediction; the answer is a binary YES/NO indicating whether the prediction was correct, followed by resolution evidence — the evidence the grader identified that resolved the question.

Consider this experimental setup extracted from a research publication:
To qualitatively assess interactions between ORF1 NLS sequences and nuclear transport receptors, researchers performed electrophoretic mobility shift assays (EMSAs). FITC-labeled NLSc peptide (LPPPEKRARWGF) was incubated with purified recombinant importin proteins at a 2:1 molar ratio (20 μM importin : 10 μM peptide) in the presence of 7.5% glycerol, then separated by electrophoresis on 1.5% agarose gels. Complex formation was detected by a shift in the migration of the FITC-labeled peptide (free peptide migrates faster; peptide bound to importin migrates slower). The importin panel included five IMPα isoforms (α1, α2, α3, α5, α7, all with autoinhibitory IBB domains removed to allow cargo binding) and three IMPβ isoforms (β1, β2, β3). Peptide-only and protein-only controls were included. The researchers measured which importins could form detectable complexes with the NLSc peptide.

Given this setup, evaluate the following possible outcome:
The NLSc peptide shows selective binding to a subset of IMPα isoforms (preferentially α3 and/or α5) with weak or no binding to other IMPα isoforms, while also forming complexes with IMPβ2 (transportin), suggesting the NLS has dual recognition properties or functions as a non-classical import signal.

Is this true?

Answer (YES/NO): NO